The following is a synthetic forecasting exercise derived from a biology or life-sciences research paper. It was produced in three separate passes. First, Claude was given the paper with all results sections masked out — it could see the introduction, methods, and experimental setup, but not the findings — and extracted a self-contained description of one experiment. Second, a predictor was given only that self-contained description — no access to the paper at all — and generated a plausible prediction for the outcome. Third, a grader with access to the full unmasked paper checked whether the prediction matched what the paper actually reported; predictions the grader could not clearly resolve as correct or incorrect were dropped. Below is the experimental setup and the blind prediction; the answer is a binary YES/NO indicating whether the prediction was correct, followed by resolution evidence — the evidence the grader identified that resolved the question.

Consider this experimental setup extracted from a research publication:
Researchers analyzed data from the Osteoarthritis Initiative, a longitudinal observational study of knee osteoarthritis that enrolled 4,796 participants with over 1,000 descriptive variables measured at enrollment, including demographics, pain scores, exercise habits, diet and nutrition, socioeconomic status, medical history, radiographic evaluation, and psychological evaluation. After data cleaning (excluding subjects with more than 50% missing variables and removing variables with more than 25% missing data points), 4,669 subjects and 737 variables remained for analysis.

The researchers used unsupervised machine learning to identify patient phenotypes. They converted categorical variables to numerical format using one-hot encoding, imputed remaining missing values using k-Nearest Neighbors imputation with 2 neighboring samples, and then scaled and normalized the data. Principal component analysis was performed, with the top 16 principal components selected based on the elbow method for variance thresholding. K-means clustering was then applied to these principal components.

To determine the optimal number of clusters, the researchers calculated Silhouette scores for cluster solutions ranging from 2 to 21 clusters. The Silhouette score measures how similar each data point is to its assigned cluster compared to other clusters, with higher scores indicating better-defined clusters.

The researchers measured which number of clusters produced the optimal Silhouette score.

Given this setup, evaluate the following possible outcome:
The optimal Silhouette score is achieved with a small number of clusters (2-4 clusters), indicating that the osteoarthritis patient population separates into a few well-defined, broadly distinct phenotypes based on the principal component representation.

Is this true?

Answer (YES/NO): YES